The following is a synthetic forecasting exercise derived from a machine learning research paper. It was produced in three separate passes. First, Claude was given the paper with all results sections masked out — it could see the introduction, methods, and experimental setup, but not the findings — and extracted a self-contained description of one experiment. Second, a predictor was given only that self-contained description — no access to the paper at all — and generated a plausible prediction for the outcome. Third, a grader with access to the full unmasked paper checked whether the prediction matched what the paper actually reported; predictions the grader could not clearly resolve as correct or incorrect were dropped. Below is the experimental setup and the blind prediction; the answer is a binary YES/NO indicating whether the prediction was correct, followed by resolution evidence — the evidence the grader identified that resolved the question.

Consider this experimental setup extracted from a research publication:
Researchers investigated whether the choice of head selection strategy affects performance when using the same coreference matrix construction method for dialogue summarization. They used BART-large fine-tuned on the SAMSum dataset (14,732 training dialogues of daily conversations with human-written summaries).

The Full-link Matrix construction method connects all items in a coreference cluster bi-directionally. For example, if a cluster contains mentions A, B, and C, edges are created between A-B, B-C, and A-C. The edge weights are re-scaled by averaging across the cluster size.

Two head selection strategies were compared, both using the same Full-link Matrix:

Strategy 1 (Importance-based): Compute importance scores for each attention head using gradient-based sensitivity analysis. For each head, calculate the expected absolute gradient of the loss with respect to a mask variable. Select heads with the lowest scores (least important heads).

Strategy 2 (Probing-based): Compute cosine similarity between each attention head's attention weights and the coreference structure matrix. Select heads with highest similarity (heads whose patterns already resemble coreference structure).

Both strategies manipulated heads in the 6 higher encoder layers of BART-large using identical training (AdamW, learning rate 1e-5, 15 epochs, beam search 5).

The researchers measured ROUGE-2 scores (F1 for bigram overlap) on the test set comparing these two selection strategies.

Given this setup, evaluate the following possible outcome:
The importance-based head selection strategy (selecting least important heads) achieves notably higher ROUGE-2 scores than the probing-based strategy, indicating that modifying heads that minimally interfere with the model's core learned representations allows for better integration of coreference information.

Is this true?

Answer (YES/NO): NO